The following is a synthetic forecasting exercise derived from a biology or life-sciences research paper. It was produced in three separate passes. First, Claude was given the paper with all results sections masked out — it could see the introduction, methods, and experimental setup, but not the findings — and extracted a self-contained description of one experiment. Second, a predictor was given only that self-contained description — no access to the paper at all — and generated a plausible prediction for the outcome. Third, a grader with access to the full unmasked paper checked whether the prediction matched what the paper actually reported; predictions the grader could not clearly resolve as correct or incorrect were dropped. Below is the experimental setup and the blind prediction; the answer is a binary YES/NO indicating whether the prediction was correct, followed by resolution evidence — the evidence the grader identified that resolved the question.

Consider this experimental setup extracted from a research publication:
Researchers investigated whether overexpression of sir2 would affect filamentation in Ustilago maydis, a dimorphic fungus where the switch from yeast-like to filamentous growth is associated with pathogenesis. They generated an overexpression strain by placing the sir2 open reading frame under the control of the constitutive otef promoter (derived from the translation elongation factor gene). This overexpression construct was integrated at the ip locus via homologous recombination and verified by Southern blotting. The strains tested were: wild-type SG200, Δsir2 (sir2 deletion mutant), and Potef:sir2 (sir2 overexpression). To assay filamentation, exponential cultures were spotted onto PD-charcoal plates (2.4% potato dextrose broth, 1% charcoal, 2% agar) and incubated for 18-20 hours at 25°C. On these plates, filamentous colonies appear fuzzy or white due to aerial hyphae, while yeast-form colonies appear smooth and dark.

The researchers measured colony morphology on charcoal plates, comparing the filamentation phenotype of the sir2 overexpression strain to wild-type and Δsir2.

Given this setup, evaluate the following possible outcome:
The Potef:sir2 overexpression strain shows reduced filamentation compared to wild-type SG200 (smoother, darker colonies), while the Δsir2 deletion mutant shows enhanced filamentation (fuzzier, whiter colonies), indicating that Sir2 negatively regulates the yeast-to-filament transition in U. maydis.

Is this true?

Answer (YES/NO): YES